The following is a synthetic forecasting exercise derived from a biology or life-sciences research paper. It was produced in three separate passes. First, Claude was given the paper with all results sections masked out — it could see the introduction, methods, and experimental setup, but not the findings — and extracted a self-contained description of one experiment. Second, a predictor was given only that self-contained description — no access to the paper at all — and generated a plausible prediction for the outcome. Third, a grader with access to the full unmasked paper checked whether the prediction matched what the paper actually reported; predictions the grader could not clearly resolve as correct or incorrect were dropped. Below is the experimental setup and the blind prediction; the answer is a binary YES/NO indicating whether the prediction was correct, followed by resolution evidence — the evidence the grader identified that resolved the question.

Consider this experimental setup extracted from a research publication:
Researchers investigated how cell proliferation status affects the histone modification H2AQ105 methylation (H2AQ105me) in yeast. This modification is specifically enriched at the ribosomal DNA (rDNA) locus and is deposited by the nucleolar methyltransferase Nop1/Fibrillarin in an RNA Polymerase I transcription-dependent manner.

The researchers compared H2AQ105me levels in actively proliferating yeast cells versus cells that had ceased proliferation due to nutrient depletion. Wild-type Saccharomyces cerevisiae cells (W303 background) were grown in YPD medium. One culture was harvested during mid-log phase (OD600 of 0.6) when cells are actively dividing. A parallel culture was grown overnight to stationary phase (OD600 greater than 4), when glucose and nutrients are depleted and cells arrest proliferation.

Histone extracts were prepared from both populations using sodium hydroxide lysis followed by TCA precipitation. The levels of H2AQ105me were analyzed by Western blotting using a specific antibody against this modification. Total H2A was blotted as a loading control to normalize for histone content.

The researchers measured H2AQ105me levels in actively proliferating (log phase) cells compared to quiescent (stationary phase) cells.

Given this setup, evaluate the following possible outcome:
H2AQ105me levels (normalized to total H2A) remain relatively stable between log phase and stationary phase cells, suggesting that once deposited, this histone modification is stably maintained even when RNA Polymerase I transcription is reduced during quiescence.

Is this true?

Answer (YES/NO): NO